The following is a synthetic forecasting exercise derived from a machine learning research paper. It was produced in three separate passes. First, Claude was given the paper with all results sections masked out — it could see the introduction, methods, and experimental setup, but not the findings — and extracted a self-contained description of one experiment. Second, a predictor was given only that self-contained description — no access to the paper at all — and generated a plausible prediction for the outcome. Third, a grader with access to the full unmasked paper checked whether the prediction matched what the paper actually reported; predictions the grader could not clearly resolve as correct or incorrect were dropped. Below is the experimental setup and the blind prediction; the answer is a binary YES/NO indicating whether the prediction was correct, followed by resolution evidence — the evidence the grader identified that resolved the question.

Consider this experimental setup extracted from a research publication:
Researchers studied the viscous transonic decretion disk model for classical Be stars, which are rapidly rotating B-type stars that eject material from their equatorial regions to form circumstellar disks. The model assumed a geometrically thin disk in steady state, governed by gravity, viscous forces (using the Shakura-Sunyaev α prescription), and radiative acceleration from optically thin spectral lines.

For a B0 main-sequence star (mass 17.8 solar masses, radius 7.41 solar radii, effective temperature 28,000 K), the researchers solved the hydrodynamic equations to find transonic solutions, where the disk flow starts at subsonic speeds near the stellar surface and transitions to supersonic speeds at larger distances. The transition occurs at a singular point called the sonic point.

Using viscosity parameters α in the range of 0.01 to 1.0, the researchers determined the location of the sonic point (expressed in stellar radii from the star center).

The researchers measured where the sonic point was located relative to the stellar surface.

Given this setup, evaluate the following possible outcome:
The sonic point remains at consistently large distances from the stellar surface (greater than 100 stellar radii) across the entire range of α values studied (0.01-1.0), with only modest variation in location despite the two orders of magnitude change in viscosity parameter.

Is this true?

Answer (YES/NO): YES